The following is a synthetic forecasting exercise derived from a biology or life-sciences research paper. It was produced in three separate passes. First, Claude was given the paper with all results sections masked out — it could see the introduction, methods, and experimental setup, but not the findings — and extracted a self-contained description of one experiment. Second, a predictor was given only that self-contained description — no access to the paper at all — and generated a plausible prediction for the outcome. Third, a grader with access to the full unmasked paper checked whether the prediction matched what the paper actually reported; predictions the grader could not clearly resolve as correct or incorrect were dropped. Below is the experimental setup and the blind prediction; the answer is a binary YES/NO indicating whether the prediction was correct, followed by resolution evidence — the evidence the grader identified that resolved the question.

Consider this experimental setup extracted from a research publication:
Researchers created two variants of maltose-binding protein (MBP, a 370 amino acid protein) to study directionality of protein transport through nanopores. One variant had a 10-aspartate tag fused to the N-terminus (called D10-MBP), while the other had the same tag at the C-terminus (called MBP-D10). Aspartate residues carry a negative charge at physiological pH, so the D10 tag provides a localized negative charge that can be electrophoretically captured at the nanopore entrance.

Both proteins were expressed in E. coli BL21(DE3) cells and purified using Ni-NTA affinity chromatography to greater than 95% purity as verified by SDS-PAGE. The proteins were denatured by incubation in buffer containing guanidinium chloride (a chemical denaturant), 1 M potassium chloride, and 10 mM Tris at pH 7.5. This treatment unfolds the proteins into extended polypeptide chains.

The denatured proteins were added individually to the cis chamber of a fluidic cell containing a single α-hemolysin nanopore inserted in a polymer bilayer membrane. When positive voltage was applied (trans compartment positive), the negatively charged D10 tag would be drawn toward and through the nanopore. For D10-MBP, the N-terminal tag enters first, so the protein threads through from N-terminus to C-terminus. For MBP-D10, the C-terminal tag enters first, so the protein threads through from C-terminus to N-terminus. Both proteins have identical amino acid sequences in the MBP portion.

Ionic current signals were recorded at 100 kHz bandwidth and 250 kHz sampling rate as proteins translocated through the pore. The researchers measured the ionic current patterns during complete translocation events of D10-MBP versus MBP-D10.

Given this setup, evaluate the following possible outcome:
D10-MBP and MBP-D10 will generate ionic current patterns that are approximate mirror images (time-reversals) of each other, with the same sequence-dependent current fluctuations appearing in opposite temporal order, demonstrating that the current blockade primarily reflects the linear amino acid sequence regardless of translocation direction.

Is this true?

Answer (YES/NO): YES